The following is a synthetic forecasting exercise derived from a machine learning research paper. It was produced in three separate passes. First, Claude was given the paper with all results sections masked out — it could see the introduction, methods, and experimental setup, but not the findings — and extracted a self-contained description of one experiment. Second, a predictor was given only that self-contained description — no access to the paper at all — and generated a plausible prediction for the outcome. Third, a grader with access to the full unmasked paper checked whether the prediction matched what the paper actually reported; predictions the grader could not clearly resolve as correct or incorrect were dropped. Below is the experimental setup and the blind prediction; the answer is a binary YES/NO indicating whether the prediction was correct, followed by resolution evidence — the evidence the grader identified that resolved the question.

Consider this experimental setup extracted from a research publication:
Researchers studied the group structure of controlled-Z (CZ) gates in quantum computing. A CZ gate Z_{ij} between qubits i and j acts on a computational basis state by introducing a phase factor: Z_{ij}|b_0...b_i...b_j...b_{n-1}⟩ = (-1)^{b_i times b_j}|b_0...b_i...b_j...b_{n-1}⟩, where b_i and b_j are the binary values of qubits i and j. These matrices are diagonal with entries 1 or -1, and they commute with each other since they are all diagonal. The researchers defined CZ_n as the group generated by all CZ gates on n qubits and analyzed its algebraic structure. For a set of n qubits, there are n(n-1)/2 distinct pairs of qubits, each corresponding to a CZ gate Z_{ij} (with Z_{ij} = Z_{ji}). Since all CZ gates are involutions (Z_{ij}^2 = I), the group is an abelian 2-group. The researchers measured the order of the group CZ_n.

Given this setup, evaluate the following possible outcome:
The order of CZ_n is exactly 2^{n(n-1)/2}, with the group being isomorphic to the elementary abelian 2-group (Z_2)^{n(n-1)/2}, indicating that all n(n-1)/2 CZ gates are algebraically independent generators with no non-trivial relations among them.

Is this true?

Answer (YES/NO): YES